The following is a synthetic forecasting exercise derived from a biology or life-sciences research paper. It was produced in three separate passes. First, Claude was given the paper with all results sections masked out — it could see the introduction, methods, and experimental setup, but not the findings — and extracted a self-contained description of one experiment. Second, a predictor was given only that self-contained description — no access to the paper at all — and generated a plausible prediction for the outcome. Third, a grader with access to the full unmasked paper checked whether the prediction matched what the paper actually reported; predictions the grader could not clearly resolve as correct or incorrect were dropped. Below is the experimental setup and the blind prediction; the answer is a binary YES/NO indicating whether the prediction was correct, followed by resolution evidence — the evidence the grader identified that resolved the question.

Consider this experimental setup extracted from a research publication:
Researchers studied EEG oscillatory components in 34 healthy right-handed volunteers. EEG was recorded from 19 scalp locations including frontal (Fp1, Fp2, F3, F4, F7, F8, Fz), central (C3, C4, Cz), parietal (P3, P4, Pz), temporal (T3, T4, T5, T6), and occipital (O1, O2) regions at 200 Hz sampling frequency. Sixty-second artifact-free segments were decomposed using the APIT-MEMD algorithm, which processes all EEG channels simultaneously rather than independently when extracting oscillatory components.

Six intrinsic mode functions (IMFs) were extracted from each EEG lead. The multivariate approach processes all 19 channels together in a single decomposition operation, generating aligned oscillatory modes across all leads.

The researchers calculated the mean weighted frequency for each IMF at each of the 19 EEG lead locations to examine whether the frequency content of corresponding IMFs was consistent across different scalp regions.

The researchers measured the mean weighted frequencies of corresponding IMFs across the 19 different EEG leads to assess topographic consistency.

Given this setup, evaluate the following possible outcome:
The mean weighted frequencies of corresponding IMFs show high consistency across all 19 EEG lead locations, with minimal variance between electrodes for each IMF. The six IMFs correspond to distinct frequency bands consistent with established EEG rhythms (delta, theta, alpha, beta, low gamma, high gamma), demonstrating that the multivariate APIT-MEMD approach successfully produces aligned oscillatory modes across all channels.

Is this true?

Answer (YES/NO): NO